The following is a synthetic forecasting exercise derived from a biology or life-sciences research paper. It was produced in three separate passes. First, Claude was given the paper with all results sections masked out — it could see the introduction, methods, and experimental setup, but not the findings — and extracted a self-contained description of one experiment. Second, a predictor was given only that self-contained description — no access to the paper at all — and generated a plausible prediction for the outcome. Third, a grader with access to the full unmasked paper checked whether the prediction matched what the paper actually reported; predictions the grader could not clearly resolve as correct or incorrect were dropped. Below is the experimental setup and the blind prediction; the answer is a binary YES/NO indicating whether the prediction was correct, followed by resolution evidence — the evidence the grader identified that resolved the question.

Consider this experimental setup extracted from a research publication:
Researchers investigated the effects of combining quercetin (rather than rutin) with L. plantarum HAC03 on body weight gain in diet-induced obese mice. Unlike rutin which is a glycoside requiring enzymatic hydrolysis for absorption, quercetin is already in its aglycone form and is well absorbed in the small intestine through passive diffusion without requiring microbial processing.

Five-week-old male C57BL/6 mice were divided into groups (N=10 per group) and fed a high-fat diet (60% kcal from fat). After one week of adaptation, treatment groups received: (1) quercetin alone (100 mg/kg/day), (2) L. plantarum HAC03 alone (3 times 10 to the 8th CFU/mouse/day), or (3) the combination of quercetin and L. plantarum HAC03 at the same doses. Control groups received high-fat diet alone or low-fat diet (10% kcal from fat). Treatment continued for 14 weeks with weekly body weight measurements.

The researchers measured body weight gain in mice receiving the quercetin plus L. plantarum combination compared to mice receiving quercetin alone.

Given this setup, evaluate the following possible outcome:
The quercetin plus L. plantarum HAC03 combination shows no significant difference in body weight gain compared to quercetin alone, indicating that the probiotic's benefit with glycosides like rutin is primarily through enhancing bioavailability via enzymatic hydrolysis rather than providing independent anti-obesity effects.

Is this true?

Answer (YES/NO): YES